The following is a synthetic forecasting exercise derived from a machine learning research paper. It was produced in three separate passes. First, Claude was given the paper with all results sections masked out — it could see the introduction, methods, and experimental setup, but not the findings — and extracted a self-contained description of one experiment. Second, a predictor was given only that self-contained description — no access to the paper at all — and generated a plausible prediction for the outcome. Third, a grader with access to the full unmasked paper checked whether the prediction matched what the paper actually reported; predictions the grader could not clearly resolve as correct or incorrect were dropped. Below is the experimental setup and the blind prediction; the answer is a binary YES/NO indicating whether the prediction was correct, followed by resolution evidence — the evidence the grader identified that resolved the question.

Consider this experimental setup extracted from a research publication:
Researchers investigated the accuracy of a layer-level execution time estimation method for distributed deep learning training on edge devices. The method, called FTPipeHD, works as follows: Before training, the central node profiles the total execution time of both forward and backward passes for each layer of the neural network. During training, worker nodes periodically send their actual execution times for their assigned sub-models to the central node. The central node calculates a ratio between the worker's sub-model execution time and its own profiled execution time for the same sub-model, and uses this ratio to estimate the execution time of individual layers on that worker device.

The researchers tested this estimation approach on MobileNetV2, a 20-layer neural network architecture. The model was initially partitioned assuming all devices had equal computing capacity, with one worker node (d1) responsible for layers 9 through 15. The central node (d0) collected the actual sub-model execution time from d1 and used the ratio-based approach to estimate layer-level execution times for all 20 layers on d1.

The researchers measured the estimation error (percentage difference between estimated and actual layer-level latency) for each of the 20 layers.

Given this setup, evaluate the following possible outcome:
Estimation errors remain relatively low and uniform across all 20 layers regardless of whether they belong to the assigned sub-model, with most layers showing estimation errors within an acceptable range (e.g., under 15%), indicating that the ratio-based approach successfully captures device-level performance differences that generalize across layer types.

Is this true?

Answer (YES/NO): NO